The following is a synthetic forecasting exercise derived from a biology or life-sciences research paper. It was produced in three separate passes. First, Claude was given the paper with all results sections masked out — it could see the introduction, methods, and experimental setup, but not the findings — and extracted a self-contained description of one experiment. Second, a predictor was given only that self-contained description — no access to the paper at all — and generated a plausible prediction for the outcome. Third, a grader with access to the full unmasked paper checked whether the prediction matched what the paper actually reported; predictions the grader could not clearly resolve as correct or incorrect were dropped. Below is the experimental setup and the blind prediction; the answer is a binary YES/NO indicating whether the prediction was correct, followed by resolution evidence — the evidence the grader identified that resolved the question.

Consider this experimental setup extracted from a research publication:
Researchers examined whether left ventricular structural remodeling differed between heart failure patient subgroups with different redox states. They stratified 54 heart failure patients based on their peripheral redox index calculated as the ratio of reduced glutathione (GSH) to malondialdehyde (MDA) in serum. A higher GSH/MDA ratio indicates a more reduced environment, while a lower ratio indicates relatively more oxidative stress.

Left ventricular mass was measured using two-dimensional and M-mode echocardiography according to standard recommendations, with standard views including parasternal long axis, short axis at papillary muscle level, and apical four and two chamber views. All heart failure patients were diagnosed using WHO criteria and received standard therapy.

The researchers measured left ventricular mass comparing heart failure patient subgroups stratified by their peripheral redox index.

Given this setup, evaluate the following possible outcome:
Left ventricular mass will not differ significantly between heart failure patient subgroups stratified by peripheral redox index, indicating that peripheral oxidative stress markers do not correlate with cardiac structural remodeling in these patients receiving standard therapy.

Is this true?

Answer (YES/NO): YES